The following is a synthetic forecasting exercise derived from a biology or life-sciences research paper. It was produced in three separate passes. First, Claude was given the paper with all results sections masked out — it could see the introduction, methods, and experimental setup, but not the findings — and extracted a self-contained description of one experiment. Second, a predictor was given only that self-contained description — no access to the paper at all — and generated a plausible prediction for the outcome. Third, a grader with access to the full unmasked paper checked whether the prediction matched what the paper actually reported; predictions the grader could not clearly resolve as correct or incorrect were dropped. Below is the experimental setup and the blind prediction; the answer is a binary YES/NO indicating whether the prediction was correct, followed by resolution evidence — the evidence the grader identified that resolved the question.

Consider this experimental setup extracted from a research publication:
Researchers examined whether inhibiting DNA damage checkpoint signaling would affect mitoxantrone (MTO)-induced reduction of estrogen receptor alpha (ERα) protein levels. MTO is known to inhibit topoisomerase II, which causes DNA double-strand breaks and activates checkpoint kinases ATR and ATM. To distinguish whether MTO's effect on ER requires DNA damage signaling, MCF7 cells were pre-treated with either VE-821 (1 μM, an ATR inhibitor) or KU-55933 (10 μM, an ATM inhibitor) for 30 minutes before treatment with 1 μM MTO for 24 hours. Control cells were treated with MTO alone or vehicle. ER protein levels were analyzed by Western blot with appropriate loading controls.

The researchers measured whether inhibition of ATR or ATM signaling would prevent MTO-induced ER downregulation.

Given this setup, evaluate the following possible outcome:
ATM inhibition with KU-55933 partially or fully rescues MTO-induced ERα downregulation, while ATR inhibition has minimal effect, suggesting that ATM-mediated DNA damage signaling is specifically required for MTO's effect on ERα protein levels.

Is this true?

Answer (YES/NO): NO